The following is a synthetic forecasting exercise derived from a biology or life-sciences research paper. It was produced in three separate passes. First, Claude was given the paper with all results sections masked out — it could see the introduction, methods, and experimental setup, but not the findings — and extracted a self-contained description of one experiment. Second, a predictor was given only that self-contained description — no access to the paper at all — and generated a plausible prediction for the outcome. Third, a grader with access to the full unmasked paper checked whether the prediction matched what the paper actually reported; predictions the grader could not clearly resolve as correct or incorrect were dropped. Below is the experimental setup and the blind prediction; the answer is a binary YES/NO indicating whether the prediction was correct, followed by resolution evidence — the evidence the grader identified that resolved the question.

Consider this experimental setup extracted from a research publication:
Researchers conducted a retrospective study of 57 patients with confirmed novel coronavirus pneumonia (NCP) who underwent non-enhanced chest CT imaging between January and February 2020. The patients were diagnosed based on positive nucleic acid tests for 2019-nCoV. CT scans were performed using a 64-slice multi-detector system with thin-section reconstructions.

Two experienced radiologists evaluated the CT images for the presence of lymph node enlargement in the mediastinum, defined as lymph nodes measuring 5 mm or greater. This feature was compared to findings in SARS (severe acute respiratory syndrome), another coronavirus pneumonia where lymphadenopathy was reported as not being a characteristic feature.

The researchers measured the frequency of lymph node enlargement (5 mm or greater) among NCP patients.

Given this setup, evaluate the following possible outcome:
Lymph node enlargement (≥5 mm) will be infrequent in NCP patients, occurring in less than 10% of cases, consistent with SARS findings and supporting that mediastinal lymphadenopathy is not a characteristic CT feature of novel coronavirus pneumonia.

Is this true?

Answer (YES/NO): NO